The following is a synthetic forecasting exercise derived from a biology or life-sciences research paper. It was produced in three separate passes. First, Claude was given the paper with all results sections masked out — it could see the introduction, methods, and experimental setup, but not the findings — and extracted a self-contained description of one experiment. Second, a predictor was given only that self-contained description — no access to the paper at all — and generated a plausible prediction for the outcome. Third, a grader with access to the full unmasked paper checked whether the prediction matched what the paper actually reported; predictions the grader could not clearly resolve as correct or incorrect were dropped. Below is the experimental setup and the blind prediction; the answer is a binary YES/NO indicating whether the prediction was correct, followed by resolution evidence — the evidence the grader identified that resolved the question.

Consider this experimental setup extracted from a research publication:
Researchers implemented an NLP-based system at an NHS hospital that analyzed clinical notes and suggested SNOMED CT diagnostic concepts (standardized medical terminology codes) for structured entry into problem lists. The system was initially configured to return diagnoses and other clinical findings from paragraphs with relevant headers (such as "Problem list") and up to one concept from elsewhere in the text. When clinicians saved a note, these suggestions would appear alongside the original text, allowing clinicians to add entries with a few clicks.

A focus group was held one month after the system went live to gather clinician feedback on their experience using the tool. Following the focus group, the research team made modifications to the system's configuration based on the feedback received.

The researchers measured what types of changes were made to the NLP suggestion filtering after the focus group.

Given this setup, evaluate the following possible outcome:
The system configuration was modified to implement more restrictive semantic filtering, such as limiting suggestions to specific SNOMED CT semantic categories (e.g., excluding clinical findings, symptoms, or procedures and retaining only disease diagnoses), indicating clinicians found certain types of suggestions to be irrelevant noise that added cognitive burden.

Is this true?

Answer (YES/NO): YES